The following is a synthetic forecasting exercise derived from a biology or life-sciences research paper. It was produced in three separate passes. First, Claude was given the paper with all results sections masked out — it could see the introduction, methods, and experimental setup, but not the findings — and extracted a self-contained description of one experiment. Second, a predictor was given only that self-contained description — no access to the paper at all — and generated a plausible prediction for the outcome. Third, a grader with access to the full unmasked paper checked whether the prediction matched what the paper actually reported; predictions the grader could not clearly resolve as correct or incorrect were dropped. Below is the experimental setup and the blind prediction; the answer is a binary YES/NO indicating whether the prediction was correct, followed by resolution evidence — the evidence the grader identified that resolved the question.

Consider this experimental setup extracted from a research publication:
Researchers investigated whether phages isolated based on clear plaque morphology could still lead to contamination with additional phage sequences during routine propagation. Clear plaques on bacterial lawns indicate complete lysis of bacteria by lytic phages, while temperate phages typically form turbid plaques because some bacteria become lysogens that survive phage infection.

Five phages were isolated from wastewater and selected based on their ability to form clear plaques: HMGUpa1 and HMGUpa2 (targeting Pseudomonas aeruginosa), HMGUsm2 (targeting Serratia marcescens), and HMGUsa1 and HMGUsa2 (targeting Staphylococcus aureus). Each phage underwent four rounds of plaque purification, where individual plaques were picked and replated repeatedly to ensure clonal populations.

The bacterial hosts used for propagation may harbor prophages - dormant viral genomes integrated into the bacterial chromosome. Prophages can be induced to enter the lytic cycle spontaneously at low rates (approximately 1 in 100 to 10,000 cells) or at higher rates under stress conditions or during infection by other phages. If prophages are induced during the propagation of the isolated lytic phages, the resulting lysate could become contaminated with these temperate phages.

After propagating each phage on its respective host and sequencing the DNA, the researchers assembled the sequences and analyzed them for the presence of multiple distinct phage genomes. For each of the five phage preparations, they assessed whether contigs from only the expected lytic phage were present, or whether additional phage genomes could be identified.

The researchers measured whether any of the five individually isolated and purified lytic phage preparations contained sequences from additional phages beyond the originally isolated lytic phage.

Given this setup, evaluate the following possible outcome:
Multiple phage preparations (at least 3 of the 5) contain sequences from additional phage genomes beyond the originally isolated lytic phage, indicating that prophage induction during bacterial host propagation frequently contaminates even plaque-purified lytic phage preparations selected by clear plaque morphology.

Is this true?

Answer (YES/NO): NO